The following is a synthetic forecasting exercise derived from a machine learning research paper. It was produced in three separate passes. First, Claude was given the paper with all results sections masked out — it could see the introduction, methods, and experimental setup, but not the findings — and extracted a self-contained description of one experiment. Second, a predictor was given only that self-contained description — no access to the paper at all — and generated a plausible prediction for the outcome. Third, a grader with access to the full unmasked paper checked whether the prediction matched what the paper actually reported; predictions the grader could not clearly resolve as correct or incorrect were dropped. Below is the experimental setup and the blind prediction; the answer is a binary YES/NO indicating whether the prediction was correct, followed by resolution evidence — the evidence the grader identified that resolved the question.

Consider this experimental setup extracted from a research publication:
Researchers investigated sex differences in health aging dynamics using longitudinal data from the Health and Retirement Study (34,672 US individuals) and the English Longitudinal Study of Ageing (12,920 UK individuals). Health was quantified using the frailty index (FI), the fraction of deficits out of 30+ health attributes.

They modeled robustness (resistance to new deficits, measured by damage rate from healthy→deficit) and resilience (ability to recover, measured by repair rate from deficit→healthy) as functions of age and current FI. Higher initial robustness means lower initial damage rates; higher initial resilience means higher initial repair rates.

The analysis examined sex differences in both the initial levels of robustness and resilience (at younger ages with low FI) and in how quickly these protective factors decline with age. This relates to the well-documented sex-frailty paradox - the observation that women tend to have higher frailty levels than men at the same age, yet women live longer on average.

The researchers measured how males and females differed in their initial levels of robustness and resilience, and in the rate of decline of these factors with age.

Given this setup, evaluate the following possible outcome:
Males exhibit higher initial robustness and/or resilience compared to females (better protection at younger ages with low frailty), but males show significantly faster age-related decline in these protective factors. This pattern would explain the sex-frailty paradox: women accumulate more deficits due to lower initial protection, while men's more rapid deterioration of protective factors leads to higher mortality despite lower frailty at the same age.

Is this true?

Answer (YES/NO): YES